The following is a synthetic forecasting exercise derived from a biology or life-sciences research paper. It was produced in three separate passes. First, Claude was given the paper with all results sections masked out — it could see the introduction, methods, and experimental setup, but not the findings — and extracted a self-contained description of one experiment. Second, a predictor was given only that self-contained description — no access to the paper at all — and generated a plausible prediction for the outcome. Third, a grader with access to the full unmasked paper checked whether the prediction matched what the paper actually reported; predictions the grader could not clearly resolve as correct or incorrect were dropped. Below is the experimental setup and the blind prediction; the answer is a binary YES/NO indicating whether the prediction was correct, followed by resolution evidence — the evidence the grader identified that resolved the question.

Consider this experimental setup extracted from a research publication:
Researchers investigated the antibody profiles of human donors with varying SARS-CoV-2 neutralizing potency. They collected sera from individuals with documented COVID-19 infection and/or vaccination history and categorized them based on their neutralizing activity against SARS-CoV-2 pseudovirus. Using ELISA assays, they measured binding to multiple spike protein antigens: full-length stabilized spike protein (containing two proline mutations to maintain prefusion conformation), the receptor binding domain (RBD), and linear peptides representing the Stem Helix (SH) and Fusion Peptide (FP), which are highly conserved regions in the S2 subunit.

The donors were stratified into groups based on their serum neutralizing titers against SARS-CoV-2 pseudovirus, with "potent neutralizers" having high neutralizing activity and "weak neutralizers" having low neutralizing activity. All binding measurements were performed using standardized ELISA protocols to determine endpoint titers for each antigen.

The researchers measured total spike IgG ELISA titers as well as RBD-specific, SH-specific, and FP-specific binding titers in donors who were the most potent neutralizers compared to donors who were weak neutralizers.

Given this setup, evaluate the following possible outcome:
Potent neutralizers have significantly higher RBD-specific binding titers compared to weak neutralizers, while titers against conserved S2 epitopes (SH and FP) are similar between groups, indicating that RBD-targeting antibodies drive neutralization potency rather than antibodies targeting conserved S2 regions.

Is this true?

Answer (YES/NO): NO